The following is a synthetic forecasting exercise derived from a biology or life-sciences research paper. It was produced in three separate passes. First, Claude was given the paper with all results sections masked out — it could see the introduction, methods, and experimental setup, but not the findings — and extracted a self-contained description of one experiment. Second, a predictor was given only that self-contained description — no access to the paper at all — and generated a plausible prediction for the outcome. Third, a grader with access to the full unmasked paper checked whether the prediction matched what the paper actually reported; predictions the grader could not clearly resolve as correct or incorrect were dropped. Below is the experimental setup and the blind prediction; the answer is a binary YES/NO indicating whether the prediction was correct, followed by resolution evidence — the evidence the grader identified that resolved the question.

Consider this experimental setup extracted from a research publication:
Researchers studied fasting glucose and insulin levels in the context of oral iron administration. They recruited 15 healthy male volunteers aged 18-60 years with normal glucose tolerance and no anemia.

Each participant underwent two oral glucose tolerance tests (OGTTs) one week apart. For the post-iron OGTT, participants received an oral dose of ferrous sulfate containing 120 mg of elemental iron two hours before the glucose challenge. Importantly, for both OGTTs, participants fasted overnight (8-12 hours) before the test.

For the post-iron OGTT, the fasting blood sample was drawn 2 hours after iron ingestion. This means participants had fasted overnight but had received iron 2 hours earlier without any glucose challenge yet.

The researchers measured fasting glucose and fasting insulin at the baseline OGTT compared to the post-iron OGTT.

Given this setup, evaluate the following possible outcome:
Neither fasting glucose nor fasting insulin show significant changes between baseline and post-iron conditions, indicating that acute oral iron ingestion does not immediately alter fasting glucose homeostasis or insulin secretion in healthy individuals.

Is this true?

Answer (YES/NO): YES